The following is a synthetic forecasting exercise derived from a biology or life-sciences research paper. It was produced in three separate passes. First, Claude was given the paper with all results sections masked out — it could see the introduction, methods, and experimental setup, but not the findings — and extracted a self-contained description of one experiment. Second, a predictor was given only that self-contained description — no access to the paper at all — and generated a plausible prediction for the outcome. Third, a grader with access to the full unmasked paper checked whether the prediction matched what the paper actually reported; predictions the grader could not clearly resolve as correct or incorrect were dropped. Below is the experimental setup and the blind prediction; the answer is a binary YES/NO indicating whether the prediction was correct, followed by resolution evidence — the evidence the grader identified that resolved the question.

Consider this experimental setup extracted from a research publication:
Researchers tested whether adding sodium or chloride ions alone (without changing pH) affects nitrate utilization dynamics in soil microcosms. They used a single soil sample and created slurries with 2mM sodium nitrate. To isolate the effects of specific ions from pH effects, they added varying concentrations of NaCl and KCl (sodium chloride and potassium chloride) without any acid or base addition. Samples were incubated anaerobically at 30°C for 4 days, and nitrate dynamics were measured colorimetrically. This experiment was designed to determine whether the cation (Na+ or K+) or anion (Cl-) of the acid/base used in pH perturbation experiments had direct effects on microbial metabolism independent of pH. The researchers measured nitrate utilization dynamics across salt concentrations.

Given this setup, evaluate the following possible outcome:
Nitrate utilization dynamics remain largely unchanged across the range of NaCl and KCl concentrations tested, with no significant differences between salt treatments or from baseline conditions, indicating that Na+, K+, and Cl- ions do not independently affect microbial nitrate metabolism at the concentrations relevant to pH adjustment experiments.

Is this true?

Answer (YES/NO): YES